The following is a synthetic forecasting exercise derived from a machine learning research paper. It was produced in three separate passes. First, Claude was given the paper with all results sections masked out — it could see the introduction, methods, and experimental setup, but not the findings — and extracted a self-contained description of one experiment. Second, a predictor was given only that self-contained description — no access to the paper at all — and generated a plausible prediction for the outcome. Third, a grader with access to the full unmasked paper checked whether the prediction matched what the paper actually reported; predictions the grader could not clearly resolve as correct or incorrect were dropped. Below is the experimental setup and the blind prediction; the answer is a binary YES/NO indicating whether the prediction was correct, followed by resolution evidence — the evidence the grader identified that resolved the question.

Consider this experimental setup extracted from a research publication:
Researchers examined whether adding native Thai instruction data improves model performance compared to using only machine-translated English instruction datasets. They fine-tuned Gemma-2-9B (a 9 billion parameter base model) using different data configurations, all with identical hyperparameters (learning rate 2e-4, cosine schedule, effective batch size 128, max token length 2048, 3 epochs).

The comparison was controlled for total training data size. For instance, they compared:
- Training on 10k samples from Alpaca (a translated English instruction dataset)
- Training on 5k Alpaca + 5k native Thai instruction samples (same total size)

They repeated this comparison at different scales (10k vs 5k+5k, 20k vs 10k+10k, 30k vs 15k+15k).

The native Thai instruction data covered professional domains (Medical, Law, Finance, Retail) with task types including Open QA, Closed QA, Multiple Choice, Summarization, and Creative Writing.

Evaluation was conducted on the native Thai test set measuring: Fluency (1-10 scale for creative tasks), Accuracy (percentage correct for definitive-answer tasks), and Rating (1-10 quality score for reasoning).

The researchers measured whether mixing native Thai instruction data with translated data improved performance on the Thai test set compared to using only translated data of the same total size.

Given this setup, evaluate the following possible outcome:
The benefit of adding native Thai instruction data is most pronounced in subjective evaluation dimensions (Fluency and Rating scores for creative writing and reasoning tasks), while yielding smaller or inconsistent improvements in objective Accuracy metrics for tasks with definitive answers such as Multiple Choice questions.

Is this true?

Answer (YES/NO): NO